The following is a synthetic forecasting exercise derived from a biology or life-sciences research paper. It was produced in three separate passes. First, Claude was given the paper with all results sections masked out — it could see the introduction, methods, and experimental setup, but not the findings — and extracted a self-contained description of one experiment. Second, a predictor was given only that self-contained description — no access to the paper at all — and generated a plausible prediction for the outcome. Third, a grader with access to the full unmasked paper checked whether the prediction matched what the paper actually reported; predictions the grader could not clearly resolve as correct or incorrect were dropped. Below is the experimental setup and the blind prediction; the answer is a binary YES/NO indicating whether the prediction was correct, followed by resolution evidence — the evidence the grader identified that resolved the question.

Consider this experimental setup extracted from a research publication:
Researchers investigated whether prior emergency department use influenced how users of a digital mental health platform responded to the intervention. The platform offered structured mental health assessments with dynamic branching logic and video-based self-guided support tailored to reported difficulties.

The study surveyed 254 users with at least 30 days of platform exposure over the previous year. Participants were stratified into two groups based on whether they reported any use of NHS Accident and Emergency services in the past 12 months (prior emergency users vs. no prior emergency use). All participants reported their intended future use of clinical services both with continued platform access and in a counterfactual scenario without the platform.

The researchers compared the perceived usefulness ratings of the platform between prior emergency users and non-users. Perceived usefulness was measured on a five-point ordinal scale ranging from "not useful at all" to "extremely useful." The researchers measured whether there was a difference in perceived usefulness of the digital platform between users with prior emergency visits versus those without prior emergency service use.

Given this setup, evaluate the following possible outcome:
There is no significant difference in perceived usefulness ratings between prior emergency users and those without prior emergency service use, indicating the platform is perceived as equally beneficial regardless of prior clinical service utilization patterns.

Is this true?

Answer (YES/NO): YES